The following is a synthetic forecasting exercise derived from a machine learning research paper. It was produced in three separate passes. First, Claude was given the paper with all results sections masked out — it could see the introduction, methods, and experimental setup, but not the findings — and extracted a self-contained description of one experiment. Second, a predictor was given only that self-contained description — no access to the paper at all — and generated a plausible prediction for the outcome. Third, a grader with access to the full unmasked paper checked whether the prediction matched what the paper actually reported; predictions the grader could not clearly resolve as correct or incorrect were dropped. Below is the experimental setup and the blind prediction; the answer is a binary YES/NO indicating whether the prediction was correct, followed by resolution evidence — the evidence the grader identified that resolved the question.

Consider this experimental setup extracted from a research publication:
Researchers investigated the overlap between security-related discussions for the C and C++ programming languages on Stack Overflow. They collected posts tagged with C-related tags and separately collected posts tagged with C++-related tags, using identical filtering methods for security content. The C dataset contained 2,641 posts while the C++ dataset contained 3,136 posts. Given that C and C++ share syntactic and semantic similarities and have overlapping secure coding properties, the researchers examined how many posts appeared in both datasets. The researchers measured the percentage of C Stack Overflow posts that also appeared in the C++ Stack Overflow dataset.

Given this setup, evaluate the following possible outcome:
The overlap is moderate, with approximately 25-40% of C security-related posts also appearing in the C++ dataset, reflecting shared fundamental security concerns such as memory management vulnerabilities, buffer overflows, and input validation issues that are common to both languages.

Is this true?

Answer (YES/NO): NO